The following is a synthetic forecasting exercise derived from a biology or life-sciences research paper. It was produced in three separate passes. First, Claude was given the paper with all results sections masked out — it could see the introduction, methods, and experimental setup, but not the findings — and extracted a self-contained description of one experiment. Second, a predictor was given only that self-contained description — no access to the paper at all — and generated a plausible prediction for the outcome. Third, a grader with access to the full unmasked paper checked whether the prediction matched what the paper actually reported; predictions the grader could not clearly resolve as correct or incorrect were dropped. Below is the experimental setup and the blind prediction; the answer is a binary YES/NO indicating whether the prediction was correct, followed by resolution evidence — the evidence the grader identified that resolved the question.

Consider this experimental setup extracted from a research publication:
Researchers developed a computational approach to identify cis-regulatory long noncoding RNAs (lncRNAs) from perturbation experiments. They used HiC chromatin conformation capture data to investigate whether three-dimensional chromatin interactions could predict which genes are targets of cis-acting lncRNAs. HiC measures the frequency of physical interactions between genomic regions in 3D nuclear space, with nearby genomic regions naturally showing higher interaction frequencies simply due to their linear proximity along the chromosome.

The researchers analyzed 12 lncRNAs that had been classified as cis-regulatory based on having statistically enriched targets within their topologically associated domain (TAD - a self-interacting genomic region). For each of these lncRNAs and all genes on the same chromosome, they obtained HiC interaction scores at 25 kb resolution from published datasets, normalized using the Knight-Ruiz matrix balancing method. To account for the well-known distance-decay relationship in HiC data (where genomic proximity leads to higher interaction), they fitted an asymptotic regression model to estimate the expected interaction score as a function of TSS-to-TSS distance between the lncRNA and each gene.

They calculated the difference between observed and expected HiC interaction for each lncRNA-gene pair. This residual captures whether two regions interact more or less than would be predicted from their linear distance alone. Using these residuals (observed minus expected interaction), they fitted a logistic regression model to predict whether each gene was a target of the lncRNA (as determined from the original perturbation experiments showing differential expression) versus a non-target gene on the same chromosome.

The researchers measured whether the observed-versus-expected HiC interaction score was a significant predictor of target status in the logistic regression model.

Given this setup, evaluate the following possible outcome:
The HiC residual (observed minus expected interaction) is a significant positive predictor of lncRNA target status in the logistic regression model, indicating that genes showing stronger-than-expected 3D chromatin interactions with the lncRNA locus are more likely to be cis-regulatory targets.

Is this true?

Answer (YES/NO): NO